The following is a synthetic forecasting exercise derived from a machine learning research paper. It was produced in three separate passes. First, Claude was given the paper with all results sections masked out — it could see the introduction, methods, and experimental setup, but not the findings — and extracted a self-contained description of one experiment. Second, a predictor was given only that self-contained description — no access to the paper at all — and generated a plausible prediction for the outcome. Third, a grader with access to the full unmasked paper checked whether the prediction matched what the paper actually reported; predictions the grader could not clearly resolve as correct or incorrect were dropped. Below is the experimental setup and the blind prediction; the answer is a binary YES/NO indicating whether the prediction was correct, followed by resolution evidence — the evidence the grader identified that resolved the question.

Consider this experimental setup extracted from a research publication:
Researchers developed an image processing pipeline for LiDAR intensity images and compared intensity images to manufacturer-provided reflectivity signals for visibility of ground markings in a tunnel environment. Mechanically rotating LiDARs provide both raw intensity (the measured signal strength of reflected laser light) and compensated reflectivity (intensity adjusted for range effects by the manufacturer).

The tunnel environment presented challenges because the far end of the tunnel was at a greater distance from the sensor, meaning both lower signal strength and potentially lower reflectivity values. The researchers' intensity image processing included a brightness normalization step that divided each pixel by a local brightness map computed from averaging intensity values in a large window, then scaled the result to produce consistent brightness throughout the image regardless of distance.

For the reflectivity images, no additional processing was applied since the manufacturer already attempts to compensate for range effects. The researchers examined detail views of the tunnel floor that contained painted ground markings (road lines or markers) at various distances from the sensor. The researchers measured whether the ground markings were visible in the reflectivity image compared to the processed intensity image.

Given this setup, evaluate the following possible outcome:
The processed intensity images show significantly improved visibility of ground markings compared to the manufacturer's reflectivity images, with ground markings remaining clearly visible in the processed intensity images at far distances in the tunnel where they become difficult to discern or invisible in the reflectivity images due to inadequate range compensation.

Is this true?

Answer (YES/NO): YES